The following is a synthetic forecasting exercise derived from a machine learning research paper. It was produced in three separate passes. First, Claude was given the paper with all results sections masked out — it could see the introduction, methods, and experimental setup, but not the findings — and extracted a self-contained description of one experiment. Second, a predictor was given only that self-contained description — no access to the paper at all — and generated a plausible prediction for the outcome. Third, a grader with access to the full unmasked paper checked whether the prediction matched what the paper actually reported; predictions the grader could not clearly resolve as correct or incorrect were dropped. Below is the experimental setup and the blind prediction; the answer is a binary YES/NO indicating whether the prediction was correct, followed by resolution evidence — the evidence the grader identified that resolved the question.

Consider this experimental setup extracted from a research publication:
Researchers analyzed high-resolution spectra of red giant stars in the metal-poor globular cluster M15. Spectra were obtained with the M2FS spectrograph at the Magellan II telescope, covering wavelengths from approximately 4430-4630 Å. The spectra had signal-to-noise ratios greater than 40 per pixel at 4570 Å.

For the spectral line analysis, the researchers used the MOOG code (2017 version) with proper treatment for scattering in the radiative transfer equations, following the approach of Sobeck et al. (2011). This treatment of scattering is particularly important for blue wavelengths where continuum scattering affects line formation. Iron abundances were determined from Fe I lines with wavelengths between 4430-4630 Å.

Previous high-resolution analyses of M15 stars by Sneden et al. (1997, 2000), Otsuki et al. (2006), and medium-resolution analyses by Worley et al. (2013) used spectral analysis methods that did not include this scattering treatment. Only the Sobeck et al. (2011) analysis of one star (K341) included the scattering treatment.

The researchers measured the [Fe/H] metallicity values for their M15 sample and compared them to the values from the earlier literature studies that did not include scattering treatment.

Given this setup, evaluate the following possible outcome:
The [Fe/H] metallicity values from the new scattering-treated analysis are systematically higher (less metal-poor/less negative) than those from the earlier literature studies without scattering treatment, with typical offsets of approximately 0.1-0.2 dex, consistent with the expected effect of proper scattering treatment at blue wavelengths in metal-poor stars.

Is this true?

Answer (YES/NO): NO